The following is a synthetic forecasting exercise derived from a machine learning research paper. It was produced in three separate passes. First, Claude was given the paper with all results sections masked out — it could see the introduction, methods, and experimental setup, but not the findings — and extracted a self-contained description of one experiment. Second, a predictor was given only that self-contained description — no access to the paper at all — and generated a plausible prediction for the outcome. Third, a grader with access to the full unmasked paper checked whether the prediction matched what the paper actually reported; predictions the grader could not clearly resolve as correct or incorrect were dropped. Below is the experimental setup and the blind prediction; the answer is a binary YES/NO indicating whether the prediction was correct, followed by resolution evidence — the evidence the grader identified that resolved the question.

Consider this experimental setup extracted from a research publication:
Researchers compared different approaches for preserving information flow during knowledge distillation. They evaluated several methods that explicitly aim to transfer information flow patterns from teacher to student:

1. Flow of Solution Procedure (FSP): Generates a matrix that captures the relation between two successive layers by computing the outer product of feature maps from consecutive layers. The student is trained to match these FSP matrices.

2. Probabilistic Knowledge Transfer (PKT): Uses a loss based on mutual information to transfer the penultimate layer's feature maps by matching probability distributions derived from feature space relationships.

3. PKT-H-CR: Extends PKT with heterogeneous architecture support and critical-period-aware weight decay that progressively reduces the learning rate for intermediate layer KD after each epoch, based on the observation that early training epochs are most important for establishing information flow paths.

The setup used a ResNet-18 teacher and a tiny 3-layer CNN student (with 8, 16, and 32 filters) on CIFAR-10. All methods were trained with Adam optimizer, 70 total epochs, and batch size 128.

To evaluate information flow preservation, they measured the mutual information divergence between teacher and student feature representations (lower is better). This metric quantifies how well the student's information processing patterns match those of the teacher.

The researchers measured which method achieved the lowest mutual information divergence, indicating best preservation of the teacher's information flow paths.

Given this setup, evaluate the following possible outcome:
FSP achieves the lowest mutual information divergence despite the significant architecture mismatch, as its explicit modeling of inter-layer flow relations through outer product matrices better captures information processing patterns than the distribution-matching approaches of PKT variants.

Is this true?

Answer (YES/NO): NO